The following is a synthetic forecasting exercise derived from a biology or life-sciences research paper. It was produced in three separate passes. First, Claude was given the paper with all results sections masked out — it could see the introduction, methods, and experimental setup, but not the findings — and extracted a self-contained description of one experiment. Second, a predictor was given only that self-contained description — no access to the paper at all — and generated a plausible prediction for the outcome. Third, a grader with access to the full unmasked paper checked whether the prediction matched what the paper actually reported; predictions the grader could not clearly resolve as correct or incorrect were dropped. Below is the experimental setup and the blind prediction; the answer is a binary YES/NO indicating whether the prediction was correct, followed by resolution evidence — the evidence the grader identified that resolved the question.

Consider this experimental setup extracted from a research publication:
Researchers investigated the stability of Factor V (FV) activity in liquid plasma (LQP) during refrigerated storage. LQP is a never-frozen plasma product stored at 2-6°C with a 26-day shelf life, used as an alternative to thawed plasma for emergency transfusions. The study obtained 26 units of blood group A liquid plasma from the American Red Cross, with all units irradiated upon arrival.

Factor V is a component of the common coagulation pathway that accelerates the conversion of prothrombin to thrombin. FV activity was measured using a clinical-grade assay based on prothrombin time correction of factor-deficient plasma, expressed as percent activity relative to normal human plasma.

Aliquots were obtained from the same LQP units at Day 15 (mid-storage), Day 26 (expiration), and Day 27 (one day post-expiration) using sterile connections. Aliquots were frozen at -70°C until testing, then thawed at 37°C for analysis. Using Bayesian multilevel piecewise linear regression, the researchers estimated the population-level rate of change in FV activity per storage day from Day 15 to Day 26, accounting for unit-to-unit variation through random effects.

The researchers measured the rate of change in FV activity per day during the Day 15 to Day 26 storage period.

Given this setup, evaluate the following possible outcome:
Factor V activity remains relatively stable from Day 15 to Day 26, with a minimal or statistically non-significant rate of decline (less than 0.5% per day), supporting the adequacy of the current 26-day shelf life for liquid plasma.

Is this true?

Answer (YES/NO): NO